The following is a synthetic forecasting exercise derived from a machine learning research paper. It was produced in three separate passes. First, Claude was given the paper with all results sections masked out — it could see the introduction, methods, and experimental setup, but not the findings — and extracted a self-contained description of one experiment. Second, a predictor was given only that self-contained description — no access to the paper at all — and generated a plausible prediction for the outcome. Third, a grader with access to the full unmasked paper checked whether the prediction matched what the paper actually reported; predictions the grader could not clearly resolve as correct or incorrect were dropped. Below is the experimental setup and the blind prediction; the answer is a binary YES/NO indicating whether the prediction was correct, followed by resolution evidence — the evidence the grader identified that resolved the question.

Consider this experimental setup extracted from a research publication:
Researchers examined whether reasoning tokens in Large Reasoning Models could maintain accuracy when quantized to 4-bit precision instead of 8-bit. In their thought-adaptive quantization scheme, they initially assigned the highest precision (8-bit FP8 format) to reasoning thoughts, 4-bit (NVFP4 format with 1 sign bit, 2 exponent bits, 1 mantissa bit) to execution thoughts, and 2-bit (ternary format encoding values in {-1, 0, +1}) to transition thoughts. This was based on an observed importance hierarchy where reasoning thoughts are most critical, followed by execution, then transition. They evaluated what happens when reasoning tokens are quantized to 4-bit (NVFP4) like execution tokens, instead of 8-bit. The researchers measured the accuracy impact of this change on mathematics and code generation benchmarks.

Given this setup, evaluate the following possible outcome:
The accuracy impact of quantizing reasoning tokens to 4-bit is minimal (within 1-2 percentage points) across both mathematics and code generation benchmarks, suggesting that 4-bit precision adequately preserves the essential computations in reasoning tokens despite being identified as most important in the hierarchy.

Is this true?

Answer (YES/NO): YES